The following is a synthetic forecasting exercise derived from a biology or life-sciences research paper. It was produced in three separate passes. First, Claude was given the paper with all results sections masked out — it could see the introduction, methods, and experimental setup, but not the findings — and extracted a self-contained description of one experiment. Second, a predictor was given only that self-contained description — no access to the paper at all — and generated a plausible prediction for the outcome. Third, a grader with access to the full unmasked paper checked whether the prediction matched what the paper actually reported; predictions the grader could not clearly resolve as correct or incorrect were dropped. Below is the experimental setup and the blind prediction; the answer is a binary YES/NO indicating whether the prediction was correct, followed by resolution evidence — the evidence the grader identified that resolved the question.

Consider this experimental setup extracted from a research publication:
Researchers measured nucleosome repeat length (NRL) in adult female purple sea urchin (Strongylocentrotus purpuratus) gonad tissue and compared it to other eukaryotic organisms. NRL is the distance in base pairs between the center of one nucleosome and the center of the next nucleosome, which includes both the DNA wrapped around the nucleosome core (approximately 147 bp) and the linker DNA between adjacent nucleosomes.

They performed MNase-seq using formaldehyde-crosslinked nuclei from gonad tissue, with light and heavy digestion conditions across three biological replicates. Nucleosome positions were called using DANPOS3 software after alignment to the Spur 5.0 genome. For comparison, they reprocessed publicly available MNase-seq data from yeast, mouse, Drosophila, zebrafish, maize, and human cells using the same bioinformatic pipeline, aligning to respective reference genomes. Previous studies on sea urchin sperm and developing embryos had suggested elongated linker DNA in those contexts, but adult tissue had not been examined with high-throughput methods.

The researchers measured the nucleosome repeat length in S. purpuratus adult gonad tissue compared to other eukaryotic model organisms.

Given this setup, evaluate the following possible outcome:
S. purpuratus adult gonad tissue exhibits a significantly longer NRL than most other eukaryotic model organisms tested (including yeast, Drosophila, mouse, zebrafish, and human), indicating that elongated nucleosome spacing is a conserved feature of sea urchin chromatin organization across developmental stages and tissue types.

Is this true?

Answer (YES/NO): NO